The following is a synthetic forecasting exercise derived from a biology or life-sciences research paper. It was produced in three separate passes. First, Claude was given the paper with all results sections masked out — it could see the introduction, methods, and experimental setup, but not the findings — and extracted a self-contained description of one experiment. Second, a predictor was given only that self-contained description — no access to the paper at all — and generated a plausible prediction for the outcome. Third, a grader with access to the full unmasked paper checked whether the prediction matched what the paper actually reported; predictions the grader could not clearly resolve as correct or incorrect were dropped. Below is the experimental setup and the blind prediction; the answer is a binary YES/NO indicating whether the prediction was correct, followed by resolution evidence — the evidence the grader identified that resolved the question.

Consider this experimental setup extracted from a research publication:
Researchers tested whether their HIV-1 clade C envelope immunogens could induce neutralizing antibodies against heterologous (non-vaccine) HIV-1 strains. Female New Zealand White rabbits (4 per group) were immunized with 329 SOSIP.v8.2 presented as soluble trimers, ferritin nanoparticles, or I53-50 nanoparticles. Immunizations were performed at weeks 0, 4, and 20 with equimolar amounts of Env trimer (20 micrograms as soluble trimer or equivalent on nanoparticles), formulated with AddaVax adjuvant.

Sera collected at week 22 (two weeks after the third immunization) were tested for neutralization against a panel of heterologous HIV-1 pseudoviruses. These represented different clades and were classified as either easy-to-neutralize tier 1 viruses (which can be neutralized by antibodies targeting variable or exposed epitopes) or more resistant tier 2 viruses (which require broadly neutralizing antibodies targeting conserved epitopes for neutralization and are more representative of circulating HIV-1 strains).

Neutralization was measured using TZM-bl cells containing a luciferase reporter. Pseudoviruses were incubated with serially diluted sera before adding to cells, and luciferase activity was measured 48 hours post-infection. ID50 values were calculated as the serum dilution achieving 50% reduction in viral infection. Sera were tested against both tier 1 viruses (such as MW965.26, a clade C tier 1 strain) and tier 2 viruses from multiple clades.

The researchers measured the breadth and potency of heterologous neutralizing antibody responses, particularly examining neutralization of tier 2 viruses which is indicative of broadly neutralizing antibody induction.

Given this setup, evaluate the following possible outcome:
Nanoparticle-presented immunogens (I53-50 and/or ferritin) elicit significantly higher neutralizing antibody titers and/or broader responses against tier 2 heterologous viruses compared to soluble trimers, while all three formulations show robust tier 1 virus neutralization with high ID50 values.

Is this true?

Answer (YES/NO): NO